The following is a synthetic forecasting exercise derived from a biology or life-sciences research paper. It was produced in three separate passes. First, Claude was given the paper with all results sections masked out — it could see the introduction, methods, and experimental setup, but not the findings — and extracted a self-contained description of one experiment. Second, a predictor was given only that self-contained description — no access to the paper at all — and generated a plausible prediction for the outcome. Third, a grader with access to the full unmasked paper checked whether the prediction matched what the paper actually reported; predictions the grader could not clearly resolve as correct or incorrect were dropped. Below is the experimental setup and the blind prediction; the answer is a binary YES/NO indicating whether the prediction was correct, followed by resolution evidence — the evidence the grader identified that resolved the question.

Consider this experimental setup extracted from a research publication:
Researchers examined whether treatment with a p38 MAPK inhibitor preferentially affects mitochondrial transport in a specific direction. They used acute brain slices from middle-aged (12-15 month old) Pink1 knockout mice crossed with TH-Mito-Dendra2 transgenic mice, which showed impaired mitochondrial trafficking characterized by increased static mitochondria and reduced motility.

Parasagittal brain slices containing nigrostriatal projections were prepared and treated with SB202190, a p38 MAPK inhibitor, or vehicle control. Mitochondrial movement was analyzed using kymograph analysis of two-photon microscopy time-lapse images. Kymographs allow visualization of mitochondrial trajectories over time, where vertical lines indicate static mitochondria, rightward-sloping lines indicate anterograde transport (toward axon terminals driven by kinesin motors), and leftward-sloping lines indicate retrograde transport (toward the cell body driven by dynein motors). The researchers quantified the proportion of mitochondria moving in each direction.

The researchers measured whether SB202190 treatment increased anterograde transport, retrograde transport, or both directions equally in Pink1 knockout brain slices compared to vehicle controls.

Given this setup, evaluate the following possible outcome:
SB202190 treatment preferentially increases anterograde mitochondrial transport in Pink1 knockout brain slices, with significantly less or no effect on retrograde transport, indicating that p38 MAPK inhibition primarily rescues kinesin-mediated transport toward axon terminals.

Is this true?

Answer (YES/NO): YES